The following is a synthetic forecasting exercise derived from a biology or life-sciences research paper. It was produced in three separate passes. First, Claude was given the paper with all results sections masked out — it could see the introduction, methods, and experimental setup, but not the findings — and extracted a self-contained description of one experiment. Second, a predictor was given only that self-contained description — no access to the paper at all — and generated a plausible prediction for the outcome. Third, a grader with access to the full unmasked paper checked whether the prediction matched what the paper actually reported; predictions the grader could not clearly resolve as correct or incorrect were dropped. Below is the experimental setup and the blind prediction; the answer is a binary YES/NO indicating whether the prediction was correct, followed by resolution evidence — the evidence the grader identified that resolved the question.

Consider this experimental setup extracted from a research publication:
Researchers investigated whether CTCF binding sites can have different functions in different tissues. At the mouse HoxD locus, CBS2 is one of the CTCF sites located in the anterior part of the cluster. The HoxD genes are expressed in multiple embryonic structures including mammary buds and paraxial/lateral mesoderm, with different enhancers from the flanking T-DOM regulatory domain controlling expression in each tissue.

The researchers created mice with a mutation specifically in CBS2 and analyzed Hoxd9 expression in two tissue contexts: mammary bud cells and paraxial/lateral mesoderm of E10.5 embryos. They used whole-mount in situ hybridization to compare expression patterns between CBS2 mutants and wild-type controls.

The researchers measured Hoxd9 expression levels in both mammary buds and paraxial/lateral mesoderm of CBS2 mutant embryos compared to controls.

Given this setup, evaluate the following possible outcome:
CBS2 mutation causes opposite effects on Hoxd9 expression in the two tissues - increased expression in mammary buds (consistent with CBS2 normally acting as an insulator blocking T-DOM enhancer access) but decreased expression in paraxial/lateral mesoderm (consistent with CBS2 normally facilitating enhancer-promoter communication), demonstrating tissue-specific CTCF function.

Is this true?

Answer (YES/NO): NO